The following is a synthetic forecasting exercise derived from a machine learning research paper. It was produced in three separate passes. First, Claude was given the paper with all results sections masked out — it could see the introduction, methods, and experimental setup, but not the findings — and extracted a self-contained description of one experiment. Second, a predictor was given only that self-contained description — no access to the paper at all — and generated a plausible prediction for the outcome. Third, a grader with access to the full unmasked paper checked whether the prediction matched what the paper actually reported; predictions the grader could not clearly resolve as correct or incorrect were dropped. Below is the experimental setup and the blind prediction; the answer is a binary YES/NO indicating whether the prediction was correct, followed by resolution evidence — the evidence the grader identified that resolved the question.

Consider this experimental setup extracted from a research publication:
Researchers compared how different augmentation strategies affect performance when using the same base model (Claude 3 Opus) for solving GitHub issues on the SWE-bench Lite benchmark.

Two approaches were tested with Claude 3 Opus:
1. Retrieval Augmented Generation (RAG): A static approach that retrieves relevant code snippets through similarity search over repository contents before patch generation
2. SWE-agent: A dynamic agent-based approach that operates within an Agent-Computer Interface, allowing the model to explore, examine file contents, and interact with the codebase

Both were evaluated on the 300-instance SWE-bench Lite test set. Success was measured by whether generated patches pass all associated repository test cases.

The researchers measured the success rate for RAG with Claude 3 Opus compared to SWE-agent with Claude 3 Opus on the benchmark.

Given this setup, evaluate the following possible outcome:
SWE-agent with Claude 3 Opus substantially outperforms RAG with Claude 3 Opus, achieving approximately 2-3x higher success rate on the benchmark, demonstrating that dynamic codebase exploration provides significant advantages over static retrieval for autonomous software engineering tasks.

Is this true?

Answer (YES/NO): YES